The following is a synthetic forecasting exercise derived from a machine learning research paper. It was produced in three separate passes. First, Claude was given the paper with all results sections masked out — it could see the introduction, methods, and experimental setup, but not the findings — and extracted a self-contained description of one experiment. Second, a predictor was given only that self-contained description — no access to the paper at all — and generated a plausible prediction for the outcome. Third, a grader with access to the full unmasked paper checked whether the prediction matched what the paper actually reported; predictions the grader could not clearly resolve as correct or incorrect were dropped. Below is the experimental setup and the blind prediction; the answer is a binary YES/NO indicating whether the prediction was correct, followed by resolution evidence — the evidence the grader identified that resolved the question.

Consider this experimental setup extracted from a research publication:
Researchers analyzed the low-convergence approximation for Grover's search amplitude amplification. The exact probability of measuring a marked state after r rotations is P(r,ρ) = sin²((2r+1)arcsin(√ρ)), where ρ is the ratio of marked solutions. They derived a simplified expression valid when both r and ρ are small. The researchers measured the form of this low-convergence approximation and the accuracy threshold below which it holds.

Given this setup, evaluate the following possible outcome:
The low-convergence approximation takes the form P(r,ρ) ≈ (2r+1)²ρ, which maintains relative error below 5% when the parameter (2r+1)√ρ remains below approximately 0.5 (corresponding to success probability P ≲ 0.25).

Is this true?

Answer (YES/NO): NO